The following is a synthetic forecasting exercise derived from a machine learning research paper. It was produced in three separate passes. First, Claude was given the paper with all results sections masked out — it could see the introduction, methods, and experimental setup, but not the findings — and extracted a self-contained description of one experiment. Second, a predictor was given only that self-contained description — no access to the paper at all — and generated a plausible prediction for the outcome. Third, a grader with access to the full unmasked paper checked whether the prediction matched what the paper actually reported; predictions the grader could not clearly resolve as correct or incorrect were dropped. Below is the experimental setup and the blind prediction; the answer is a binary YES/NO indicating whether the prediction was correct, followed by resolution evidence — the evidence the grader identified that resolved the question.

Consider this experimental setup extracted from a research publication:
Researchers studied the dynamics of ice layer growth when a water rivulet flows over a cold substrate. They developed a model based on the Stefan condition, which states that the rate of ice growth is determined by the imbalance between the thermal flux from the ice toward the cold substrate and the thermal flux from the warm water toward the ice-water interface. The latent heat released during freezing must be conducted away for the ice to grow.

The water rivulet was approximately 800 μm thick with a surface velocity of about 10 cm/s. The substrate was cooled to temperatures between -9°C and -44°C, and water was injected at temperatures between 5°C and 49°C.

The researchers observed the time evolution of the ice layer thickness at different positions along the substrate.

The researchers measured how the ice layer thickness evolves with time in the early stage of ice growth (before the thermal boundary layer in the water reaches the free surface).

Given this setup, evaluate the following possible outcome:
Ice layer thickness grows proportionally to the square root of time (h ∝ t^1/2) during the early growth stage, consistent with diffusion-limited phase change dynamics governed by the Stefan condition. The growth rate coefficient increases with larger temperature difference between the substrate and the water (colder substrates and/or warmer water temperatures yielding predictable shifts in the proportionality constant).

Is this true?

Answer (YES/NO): YES